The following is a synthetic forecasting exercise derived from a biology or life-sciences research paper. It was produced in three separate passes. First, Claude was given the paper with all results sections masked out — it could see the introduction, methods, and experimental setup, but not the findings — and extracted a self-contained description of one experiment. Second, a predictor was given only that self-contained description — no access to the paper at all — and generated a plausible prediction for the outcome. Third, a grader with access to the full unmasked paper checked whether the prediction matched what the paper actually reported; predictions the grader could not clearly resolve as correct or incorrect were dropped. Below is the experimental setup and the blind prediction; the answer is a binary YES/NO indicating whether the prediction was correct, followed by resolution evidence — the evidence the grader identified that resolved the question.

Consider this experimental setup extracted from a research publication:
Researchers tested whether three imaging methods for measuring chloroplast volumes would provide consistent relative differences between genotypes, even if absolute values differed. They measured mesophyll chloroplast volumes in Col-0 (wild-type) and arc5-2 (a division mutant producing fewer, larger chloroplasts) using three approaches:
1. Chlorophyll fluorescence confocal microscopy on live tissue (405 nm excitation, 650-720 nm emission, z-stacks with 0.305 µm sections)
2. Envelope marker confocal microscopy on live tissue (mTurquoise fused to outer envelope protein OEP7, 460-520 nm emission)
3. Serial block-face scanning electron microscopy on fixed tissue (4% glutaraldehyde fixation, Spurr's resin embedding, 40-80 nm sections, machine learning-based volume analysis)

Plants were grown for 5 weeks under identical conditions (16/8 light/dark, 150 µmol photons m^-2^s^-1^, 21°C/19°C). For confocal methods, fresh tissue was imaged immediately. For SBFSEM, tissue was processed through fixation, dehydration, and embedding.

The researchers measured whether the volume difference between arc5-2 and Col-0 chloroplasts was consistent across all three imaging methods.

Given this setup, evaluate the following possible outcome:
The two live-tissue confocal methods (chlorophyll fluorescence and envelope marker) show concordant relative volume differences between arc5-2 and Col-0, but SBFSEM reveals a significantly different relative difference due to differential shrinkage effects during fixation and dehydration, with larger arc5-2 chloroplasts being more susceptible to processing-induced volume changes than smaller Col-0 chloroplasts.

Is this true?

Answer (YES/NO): NO